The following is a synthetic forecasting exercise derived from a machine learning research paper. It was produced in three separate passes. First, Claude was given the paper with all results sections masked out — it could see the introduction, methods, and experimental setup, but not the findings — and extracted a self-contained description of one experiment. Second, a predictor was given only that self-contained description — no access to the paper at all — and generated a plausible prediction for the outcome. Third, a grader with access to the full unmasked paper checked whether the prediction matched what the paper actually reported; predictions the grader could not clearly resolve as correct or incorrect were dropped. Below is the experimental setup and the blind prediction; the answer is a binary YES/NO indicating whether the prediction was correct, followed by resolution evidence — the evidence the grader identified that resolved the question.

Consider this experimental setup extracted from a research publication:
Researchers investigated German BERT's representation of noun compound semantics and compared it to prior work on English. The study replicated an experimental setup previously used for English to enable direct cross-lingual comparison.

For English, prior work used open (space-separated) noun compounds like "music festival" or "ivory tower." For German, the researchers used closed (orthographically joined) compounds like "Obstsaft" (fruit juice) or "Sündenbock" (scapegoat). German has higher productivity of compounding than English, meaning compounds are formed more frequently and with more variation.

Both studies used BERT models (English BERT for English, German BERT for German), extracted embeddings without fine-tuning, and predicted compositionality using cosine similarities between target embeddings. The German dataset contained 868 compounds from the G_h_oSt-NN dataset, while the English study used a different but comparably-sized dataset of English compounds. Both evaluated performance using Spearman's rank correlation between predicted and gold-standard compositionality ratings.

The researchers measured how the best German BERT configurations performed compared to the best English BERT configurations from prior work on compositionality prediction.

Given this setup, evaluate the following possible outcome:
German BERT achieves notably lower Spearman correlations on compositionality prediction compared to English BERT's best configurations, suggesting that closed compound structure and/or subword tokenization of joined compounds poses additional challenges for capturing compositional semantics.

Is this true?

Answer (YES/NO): YES